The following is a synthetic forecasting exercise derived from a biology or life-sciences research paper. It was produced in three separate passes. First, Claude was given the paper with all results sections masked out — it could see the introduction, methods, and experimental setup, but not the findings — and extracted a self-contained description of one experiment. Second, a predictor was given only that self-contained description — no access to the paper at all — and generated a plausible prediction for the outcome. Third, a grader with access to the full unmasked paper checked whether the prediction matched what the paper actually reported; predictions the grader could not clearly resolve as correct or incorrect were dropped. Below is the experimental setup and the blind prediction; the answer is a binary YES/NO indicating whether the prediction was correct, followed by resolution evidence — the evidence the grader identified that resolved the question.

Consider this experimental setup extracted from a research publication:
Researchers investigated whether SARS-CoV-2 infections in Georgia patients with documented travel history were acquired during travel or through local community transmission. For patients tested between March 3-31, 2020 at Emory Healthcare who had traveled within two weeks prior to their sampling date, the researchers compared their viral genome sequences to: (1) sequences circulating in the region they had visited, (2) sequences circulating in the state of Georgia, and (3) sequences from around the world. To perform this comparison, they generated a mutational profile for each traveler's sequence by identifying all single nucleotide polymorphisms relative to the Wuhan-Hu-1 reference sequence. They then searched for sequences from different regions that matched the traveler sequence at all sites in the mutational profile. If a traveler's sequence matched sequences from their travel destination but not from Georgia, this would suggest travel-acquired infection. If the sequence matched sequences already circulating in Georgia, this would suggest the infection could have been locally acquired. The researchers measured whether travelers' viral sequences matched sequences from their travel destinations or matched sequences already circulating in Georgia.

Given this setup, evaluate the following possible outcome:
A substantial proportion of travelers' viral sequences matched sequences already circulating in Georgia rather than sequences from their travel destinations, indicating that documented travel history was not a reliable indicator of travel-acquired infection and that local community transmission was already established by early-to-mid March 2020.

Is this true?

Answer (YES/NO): NO